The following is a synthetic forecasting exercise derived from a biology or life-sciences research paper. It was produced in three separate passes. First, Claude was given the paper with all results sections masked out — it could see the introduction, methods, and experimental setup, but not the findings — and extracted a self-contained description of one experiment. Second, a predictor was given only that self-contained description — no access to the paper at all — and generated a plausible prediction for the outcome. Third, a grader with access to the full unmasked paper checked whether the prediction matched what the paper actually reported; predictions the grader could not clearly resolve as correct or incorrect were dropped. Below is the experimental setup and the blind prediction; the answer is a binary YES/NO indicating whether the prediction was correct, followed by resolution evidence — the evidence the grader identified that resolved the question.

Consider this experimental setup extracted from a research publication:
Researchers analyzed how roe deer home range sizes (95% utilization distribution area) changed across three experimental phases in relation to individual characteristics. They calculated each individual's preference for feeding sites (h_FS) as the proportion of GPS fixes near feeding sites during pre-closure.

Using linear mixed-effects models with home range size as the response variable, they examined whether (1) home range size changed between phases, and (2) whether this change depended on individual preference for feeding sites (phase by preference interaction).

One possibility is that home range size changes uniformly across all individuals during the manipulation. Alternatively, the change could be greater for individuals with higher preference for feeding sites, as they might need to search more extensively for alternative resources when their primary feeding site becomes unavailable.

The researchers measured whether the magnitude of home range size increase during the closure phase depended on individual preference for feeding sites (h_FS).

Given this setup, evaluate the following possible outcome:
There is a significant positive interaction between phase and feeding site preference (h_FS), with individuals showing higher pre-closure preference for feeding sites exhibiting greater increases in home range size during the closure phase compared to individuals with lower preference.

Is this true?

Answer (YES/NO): YES